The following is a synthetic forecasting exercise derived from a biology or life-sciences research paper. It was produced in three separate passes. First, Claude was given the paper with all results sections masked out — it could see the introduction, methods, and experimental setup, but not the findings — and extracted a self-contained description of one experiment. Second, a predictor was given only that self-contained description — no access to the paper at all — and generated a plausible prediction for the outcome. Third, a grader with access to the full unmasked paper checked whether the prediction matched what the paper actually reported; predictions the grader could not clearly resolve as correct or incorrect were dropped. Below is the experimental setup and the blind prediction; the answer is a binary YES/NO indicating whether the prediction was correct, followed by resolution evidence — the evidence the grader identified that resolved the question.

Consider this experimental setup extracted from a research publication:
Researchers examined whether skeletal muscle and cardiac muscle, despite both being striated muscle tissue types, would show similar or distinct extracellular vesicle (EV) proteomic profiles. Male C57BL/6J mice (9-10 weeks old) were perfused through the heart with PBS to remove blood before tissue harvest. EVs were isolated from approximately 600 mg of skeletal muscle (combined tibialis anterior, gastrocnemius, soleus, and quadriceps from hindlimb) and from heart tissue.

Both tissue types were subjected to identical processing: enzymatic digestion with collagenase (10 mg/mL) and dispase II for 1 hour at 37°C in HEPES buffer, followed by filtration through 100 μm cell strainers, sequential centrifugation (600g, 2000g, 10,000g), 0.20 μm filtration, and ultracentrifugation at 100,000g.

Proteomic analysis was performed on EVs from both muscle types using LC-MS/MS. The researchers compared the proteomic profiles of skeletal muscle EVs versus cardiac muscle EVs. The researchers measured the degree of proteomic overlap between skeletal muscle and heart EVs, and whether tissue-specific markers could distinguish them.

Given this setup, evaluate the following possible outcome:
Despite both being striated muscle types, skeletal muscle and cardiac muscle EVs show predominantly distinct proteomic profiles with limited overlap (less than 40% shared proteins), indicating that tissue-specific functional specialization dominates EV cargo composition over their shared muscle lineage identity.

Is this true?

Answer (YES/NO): NO